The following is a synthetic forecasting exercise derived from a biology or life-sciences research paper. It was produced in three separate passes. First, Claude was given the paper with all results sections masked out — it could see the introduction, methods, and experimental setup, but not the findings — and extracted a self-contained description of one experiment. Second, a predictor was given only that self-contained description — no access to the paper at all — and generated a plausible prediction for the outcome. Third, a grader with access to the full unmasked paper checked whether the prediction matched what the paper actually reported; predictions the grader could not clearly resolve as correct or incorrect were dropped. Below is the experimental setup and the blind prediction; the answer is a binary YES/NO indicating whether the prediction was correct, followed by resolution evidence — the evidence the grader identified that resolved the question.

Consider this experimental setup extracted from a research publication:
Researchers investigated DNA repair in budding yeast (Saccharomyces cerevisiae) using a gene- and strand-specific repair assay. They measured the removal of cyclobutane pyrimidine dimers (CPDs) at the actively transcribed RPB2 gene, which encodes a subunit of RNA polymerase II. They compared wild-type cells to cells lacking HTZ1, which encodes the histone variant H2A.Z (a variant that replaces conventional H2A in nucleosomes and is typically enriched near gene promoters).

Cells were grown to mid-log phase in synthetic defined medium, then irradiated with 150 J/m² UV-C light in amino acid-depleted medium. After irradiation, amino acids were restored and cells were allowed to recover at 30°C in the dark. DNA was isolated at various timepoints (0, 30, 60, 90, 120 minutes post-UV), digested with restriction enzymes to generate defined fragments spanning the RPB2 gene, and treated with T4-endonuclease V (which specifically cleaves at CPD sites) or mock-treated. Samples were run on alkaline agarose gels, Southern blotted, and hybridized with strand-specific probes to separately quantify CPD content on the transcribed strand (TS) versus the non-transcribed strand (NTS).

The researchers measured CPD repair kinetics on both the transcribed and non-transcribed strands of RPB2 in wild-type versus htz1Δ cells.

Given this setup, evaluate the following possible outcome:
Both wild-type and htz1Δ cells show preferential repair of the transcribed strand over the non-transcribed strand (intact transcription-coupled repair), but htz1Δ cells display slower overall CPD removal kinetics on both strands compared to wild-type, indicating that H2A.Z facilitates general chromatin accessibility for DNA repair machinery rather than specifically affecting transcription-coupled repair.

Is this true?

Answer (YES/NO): NO